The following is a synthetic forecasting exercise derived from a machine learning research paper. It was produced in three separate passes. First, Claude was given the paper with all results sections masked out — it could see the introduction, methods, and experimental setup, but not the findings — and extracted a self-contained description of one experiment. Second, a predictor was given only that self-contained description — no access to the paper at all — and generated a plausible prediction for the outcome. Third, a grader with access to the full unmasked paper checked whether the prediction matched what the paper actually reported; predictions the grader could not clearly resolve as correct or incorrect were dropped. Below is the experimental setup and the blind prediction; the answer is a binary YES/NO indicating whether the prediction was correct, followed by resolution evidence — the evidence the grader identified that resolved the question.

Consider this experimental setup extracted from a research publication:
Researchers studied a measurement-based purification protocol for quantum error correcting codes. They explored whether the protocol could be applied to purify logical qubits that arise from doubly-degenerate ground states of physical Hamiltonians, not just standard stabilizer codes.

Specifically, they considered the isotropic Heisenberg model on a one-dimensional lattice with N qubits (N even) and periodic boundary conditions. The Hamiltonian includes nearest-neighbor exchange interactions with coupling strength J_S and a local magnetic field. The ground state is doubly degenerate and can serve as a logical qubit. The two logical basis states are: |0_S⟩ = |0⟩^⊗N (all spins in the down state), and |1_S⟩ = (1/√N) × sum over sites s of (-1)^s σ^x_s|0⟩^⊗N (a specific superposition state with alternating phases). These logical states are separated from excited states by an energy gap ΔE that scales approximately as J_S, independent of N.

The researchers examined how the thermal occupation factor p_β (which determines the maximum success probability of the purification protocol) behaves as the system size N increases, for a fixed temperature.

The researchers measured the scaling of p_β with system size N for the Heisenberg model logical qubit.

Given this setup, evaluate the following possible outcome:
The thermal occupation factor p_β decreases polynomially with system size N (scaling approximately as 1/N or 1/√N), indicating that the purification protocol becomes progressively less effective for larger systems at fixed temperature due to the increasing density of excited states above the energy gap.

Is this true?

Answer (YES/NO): NO